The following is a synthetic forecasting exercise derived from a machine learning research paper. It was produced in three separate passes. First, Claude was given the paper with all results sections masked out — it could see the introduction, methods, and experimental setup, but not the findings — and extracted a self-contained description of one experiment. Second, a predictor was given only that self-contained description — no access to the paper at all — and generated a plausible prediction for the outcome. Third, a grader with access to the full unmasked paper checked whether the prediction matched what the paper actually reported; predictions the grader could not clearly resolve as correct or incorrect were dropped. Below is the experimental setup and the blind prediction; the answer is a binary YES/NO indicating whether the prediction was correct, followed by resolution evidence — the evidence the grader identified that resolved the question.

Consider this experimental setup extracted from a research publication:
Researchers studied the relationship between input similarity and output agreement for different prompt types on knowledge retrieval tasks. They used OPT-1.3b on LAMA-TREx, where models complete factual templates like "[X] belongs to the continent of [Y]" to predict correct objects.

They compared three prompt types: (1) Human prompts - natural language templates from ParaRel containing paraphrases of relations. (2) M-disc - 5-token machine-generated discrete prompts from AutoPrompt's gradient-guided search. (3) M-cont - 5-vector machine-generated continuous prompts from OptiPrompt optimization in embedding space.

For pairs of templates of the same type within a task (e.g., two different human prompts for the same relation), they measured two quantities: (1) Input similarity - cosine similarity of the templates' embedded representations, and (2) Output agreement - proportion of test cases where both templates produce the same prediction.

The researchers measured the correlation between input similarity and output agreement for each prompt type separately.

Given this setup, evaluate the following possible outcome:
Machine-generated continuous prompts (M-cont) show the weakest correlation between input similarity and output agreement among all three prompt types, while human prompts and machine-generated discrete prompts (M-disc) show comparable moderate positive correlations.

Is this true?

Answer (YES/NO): NO